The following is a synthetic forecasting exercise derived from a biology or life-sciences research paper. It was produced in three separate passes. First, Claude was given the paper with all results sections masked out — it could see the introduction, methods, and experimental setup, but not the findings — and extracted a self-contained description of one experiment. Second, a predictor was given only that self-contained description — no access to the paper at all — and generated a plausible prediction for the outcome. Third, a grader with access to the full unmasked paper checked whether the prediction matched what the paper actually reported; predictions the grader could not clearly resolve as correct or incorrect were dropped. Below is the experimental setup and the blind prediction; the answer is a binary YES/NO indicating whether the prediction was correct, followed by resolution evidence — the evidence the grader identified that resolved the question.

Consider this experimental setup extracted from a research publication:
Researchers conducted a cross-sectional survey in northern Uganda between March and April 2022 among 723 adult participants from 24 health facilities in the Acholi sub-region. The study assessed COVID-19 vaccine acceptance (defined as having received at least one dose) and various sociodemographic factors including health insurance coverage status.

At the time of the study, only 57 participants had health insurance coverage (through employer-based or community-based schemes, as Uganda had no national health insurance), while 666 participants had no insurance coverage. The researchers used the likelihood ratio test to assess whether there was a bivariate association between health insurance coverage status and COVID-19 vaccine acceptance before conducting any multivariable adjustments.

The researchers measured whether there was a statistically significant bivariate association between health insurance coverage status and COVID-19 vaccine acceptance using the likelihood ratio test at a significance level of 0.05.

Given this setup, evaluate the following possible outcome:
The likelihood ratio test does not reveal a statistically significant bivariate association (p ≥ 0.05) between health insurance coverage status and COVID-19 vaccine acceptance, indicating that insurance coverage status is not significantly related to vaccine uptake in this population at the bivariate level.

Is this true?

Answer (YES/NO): NO